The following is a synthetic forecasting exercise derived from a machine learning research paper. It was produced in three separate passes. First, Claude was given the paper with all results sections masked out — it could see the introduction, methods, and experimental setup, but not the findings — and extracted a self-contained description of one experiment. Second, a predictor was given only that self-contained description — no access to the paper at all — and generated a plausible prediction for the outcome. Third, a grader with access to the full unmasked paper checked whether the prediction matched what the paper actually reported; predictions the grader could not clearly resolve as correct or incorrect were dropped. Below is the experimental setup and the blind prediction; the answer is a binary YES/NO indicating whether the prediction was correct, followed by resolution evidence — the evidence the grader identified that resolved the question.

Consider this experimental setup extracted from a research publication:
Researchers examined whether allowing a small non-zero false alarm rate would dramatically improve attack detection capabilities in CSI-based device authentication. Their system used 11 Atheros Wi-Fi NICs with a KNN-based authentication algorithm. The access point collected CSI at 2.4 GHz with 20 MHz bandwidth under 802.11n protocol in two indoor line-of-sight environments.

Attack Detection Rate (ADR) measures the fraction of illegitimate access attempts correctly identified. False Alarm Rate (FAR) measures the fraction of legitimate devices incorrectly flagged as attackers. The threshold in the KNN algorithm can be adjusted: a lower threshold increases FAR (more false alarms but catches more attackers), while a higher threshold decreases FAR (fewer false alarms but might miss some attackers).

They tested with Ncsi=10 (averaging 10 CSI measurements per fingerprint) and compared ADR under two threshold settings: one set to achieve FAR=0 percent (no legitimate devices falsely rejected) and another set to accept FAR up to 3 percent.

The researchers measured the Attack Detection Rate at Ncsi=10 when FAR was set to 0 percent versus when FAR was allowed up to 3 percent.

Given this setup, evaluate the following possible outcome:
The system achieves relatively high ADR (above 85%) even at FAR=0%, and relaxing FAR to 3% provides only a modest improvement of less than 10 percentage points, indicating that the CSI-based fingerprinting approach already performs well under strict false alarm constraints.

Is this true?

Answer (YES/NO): NO